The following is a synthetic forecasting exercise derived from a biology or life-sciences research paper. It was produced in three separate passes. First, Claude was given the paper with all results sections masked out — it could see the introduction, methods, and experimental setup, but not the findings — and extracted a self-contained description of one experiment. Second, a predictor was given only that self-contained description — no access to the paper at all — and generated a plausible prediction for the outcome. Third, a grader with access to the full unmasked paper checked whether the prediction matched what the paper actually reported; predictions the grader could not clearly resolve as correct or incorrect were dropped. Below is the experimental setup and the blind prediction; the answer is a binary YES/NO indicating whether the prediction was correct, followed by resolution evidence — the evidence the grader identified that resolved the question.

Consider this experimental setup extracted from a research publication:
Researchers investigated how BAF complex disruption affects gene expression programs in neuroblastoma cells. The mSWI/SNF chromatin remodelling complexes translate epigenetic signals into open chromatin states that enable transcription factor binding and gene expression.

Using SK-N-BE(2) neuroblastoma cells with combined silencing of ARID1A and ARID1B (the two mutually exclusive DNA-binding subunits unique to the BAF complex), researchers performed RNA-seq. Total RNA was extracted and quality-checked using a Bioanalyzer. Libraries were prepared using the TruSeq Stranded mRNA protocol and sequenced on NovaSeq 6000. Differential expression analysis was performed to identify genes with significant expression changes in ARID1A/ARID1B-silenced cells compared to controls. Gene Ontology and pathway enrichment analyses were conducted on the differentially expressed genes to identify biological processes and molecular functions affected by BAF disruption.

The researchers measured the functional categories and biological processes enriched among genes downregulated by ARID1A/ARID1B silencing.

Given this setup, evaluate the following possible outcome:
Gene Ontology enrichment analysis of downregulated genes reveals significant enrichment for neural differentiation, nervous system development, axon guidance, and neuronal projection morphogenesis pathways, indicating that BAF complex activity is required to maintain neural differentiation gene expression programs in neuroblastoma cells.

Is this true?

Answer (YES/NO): NO